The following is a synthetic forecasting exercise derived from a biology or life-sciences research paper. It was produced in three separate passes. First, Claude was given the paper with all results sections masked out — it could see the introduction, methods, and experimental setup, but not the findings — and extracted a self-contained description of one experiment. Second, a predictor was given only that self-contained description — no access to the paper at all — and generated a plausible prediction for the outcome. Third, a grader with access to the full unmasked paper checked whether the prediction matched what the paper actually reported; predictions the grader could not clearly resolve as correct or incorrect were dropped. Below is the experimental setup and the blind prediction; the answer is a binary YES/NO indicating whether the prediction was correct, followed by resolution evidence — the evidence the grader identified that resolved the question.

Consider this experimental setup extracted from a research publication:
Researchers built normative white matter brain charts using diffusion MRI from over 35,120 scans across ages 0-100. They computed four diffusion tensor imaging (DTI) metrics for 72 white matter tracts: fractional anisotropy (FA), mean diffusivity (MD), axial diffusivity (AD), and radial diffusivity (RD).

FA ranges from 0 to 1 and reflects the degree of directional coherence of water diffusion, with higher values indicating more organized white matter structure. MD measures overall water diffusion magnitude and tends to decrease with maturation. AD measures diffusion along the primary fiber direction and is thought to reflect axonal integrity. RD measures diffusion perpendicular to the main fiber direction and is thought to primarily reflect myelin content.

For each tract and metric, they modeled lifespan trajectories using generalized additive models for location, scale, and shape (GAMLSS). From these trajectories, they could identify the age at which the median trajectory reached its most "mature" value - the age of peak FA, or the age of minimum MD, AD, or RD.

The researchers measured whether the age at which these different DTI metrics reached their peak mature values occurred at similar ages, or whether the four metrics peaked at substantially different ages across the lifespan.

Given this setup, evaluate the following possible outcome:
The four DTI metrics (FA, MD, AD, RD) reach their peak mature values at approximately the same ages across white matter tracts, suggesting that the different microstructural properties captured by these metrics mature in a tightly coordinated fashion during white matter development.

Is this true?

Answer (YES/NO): NO